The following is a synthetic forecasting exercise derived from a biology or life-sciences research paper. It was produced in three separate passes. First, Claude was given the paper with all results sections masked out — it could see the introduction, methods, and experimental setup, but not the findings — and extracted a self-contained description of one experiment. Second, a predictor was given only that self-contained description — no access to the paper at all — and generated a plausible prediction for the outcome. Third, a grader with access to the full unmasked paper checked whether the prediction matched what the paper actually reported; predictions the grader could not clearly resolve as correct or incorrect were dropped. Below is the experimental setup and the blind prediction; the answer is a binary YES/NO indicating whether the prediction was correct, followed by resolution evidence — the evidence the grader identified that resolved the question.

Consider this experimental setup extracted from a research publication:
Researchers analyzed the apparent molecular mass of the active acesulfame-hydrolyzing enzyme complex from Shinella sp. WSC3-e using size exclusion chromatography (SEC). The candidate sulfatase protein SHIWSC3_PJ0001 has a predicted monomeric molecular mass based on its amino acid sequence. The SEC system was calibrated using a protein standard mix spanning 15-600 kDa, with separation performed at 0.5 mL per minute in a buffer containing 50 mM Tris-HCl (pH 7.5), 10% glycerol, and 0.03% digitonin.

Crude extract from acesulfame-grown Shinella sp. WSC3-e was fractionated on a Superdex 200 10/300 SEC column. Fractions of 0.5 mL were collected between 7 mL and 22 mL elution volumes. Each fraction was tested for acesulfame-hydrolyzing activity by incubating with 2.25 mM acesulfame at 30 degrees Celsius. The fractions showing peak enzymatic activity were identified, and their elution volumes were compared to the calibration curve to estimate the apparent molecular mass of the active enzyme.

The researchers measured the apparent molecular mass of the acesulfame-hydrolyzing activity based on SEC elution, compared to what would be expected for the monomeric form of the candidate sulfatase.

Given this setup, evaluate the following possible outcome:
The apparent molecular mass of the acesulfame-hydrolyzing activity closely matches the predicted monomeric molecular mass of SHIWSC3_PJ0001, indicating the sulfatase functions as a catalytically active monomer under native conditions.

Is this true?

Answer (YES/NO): NO